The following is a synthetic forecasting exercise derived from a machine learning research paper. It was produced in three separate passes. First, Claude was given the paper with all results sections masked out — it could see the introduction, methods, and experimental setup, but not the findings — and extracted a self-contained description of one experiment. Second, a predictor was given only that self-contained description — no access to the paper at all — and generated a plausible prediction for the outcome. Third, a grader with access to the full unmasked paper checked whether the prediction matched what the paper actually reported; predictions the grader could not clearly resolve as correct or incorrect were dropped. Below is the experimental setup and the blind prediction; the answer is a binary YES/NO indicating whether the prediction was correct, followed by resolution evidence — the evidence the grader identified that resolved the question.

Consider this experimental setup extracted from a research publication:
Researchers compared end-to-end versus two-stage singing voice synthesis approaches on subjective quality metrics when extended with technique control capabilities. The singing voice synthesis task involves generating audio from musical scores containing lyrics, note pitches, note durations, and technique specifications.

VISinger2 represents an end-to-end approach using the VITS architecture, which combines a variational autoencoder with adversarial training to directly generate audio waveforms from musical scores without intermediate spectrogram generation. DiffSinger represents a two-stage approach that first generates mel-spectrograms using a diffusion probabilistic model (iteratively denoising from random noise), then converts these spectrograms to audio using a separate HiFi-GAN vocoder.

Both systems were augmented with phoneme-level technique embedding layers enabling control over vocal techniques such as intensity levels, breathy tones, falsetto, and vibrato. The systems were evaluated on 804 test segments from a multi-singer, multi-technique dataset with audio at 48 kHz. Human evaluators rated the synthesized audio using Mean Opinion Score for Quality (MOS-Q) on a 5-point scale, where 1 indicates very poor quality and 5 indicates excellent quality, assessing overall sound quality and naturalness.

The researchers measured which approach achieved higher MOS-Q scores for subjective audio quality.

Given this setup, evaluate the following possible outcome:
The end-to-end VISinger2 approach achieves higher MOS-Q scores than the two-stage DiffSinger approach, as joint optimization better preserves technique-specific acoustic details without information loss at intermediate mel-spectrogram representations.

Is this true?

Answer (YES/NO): NO